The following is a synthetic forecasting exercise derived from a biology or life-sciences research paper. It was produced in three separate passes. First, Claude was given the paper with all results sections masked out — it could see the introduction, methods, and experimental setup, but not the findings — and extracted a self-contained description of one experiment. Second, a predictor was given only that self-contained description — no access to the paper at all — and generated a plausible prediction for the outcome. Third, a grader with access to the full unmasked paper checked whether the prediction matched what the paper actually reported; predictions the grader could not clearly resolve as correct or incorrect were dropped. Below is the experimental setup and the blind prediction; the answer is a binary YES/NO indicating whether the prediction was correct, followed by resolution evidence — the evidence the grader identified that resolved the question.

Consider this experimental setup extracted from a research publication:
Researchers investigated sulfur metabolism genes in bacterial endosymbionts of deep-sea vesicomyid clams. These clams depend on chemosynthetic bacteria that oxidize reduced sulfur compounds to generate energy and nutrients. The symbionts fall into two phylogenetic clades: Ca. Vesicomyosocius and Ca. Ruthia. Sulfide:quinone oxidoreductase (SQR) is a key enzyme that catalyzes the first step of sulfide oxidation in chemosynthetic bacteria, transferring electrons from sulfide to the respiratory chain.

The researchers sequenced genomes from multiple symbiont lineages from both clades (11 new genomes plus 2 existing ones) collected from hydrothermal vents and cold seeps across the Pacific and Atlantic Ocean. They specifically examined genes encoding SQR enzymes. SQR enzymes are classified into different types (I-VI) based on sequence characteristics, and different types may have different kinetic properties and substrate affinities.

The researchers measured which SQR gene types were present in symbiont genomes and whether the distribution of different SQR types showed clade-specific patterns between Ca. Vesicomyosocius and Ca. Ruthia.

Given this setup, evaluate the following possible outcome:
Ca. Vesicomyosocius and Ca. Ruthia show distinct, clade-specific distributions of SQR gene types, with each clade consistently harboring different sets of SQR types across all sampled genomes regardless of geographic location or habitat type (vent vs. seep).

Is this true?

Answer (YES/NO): NO